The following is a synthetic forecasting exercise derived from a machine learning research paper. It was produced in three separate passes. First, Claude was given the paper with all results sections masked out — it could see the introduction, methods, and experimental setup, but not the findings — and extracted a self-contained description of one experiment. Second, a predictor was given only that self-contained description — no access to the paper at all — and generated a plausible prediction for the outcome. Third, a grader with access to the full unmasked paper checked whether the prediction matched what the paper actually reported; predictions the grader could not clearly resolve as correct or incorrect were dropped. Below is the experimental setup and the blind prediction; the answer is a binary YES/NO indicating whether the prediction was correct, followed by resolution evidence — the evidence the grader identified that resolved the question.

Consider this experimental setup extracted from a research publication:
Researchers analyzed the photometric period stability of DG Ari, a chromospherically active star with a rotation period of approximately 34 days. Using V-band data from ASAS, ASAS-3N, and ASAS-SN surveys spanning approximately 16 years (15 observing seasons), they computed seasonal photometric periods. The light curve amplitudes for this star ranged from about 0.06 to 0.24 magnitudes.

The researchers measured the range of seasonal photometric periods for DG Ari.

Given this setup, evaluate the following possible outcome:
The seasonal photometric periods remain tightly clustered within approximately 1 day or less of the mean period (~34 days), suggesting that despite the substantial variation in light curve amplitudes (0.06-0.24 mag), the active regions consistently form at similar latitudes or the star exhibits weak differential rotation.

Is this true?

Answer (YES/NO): NO